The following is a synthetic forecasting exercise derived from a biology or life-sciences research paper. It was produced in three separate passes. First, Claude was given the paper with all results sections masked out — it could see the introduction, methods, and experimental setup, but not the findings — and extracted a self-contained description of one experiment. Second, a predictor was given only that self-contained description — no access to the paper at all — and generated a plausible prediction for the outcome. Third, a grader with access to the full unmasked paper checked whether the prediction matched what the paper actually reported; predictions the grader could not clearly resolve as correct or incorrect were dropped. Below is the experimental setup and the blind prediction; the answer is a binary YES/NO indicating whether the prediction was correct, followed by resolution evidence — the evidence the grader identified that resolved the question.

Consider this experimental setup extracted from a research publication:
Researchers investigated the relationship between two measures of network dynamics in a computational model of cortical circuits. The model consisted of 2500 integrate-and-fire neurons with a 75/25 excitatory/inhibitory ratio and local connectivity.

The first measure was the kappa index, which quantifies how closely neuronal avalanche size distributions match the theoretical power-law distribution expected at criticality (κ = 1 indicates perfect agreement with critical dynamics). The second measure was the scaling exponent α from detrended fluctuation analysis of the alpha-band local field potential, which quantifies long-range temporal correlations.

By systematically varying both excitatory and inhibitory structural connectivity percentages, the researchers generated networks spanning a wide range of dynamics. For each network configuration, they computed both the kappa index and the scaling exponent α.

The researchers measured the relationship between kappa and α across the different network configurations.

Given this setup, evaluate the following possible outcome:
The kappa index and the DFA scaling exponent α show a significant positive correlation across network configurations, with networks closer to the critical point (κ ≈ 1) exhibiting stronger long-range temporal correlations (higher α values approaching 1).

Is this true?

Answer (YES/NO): NO